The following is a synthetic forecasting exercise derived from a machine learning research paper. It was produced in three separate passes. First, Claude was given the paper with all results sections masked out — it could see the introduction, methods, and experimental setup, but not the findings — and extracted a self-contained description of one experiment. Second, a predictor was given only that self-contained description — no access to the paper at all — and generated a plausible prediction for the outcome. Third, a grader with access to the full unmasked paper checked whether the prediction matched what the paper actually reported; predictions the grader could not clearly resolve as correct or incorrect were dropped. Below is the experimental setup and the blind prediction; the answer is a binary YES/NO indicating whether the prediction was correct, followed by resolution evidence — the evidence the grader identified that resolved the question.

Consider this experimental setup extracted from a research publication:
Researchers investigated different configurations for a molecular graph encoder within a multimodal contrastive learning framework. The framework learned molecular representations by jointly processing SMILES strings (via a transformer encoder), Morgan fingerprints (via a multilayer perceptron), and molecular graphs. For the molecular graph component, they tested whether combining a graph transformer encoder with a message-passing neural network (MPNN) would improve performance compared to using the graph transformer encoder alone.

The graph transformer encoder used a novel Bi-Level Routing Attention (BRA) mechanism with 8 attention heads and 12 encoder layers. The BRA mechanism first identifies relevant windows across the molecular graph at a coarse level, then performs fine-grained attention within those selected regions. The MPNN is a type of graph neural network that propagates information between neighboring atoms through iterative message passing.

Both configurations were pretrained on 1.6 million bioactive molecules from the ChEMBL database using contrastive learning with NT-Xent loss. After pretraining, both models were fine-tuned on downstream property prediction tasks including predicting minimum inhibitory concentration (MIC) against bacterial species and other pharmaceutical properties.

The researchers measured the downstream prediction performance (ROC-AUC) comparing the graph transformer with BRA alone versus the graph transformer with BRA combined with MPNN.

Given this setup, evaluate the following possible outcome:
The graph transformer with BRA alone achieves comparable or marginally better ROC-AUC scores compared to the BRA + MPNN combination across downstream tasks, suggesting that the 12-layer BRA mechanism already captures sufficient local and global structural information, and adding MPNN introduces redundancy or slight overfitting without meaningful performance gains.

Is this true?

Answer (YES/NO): NO